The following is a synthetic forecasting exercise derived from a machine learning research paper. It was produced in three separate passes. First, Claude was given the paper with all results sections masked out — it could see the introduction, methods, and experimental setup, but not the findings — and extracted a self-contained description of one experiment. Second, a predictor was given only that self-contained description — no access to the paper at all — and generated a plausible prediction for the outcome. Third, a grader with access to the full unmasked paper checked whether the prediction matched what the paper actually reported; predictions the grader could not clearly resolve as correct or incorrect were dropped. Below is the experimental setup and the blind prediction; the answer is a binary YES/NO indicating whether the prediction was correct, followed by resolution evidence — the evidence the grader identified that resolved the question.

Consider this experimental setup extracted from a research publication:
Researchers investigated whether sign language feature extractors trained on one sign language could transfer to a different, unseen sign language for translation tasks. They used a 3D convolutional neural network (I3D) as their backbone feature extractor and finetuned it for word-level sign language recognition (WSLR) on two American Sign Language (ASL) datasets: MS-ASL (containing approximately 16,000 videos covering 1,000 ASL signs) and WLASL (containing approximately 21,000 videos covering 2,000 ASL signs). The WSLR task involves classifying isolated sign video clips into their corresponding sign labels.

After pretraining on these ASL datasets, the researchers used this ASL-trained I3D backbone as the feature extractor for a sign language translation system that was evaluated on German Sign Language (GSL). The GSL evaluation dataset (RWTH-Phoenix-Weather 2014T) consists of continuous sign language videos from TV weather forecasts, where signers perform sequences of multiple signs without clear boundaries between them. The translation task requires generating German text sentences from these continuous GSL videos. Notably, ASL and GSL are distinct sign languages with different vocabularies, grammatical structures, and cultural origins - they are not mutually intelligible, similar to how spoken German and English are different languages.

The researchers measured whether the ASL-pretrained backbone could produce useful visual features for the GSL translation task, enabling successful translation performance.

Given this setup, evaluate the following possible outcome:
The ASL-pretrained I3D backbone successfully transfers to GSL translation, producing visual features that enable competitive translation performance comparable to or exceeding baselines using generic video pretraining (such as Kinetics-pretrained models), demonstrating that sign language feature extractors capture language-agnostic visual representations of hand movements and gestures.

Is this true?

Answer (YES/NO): YES